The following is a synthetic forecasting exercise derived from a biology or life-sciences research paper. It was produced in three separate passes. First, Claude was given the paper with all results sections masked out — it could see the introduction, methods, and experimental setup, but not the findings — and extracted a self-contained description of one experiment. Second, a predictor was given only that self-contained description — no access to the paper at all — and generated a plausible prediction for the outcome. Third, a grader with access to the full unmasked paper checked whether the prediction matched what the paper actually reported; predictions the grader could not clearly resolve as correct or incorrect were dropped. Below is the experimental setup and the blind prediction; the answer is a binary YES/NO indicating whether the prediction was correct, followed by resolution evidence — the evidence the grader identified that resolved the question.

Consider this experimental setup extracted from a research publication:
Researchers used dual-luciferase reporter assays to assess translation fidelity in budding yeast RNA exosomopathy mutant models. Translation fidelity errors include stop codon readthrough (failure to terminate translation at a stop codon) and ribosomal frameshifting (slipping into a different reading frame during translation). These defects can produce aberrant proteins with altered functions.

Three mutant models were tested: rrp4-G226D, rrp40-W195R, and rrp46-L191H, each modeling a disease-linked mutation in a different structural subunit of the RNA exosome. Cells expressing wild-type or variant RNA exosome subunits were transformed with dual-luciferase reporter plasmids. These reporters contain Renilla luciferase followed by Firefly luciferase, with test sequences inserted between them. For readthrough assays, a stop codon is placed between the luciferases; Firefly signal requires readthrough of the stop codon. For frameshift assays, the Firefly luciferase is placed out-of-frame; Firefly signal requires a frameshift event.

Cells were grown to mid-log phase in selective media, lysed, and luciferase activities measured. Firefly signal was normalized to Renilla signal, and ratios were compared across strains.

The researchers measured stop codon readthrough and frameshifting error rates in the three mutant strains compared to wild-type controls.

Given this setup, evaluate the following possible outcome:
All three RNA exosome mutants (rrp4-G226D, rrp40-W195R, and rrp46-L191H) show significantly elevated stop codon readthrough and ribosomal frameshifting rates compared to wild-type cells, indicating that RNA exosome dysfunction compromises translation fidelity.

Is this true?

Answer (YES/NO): NO